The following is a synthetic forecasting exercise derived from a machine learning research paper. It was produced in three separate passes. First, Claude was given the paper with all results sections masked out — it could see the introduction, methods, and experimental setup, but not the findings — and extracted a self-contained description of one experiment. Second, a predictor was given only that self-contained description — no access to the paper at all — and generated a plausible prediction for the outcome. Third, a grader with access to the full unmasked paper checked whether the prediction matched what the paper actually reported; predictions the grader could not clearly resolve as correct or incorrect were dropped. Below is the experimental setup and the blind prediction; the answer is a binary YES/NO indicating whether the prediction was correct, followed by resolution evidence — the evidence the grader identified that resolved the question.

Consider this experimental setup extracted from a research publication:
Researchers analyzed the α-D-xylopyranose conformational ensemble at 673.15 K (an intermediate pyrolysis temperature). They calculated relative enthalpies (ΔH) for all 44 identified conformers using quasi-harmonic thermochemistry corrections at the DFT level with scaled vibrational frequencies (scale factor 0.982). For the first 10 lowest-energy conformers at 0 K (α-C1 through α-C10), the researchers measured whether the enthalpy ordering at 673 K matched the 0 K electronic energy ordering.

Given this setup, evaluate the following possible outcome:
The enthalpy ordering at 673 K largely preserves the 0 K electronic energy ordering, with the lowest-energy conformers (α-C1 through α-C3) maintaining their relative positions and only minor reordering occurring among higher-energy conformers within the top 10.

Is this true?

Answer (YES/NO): YES